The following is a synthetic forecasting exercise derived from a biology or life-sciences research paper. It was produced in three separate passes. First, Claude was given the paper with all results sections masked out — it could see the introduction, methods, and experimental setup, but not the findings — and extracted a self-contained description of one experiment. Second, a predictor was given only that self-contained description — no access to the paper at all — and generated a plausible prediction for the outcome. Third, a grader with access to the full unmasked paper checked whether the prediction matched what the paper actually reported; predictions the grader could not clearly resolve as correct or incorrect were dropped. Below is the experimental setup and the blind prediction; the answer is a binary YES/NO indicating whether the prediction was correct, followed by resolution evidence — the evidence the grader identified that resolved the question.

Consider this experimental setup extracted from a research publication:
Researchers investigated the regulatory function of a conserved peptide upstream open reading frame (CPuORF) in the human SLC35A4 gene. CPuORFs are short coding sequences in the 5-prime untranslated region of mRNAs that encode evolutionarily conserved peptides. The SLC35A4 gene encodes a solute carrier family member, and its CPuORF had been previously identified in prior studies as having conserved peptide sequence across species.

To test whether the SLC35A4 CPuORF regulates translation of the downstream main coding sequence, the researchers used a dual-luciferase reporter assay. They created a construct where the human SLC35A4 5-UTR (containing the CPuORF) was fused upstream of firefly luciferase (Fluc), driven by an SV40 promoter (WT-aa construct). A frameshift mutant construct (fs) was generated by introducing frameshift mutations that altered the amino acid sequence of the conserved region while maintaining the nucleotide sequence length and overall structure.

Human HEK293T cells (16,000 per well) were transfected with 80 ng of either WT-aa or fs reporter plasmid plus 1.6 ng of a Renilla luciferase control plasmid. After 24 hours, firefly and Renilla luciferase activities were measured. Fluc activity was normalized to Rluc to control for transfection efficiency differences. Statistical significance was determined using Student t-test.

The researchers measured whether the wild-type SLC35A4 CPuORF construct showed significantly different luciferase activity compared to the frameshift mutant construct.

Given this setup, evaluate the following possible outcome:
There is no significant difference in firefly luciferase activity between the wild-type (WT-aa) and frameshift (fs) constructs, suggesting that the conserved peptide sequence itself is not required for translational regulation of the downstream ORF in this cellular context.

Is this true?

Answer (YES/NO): YES